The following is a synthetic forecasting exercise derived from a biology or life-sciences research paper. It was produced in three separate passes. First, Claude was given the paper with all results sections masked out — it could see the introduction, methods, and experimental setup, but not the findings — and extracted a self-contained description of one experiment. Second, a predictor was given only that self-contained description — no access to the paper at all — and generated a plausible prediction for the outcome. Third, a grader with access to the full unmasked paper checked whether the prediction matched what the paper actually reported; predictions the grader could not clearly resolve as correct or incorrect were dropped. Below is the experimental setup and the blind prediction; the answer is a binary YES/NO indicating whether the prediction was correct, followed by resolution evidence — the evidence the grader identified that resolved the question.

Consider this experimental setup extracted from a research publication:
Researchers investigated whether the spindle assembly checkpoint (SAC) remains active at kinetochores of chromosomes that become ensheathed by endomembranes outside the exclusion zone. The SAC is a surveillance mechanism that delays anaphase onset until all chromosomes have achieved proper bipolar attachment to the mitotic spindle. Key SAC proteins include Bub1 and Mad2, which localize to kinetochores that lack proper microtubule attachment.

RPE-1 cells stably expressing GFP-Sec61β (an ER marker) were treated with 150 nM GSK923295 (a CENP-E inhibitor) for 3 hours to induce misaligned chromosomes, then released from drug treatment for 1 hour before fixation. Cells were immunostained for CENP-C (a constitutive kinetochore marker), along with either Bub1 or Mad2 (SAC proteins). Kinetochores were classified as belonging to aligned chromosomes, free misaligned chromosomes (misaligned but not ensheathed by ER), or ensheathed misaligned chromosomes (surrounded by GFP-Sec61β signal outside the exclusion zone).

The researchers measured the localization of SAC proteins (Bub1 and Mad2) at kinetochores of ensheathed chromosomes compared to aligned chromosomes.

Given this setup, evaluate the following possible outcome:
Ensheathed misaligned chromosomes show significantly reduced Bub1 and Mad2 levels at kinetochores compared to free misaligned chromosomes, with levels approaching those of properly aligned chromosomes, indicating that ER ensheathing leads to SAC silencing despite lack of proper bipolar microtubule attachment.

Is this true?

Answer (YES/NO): NO